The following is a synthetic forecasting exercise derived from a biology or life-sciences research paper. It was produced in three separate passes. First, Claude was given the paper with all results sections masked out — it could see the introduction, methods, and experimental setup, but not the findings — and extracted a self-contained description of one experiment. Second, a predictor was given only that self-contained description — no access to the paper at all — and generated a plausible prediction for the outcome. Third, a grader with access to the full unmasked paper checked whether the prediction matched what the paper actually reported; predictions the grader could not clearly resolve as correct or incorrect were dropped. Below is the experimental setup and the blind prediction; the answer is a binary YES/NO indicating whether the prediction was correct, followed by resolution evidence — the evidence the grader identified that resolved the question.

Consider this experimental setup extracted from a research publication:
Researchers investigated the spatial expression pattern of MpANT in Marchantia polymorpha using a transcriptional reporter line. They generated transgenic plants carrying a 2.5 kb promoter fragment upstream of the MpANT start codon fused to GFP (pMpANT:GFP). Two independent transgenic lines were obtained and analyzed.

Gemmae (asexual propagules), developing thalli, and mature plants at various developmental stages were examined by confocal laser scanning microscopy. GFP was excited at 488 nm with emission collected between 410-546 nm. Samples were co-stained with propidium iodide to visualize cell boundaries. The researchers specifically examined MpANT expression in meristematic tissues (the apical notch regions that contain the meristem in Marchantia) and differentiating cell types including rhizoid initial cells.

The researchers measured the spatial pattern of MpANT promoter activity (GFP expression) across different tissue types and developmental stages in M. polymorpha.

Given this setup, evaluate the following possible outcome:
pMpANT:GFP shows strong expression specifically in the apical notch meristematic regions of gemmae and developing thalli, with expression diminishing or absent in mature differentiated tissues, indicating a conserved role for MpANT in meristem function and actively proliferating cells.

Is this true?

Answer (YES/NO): YES